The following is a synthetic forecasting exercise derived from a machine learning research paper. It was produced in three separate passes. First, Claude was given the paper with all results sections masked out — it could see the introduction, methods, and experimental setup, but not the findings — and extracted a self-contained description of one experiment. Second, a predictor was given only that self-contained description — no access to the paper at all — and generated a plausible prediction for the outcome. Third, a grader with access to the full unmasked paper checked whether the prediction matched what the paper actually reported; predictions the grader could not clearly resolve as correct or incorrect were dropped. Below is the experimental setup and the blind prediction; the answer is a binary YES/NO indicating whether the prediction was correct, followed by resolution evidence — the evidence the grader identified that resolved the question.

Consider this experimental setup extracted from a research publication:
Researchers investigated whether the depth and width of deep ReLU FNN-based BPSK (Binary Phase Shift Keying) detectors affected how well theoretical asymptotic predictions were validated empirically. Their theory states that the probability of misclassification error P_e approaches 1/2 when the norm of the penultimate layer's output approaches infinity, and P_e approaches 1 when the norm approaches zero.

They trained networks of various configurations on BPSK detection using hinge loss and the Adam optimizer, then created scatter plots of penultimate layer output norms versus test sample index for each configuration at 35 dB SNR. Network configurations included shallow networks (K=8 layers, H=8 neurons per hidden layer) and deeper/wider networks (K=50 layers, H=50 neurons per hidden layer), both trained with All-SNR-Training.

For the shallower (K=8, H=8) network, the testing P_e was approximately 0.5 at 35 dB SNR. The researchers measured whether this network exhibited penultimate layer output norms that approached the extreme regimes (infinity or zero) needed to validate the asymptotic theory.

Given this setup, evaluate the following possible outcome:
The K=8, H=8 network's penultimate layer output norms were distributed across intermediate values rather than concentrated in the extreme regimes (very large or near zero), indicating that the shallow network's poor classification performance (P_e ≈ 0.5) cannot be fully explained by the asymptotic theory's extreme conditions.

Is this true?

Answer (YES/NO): YES